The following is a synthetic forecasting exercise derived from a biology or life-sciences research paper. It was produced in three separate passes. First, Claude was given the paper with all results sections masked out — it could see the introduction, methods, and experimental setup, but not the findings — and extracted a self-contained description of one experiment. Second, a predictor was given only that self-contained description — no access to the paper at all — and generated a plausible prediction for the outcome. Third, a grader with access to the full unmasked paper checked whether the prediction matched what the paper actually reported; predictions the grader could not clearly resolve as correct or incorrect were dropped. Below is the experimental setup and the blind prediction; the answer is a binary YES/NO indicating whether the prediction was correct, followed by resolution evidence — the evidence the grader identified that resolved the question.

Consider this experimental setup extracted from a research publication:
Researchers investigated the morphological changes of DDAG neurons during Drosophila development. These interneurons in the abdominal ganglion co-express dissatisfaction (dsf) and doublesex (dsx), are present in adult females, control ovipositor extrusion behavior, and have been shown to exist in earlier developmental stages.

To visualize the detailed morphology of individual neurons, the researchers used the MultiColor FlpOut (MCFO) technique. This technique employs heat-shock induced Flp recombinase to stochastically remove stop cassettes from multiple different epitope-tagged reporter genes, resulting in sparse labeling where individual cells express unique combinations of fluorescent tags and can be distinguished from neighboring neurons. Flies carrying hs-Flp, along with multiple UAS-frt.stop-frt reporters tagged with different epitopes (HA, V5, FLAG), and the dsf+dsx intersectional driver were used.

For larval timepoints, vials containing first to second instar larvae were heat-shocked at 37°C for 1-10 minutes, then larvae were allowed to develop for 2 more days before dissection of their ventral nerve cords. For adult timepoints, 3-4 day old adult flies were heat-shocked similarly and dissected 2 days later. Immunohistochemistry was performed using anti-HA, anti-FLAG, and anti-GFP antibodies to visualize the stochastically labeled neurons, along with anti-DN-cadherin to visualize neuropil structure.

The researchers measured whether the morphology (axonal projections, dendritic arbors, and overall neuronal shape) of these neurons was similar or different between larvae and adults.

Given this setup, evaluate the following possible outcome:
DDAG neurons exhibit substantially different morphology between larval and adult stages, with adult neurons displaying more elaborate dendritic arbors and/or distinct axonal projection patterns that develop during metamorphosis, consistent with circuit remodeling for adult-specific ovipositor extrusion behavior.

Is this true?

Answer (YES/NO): NO